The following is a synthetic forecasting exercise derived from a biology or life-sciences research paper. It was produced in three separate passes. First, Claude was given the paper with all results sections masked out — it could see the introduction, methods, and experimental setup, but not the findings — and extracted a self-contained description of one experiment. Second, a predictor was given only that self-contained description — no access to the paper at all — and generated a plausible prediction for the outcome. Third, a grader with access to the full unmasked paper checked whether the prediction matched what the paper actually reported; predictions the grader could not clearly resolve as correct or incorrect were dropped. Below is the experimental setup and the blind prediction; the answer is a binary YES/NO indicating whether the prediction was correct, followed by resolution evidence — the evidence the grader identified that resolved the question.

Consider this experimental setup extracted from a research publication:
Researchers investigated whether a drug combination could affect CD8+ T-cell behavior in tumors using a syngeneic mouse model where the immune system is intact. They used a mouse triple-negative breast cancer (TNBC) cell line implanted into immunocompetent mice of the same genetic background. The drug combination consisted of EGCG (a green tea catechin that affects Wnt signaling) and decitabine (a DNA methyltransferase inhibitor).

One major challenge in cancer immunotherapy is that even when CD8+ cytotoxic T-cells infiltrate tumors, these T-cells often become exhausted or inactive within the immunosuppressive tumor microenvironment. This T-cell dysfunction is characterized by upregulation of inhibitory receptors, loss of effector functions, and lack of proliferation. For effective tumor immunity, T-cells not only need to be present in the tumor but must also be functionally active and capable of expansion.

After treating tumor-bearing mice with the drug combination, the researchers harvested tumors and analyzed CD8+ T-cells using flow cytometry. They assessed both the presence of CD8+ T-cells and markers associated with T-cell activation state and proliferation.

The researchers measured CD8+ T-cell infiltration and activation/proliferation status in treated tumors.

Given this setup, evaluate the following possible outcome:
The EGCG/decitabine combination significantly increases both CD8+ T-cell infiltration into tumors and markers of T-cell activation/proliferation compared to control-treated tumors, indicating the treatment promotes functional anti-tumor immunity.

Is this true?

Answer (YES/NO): YES